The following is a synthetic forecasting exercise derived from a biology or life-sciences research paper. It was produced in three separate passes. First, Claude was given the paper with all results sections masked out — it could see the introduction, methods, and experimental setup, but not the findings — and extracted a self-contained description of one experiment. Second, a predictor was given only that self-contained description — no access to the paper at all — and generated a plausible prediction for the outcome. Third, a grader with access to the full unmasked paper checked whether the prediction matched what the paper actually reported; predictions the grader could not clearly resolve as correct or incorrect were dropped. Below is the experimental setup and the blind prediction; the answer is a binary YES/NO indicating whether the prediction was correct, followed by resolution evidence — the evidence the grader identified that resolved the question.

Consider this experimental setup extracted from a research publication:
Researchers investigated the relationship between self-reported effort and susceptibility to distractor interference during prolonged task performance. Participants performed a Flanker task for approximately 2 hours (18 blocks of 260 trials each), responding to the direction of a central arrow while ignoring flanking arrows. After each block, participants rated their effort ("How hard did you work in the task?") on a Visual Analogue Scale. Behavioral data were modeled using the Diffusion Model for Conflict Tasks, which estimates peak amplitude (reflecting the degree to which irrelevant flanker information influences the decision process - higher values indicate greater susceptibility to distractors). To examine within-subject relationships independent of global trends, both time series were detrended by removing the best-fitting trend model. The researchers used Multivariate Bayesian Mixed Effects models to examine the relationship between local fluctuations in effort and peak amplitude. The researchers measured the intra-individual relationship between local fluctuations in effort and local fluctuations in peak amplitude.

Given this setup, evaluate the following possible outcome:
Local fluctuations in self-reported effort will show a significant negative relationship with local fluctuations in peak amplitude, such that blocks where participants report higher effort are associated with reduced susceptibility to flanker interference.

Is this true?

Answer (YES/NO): NO